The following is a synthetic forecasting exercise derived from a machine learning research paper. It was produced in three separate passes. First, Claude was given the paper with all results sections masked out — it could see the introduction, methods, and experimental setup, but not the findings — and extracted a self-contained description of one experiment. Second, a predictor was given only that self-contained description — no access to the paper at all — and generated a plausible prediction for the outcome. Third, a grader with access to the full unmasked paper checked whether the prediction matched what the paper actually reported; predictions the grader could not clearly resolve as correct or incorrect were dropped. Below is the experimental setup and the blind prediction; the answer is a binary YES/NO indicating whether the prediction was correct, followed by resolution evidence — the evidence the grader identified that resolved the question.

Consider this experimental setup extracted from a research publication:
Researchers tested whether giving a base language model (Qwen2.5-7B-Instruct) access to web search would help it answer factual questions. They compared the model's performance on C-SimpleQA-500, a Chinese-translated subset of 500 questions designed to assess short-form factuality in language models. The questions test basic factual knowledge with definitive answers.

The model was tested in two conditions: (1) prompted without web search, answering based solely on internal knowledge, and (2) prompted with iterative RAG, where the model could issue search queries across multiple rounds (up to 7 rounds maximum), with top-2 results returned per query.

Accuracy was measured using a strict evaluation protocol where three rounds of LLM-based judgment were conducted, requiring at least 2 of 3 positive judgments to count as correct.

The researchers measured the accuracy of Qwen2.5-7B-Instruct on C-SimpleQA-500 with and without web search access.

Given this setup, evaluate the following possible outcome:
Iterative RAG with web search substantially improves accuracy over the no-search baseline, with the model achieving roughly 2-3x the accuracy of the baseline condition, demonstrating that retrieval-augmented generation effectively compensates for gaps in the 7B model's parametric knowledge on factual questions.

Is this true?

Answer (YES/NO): YES